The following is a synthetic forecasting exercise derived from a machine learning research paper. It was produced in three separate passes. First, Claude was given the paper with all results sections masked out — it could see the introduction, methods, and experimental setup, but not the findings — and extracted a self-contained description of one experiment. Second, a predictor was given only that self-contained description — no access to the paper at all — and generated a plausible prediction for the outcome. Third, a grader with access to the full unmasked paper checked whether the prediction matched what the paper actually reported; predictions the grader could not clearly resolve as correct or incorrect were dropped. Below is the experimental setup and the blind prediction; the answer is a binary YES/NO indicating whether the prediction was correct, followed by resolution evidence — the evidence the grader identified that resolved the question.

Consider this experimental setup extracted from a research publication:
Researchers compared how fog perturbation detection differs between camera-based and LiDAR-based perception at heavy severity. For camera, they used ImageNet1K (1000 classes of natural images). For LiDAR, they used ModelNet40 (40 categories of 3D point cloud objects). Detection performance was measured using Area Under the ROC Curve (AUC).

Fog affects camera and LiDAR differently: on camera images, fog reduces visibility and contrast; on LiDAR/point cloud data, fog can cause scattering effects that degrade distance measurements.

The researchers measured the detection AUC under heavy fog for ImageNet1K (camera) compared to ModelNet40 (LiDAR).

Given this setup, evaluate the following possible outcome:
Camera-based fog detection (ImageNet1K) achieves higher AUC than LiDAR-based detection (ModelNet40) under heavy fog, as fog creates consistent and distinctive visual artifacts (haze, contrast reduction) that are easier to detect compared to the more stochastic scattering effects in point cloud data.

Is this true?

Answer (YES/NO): NO